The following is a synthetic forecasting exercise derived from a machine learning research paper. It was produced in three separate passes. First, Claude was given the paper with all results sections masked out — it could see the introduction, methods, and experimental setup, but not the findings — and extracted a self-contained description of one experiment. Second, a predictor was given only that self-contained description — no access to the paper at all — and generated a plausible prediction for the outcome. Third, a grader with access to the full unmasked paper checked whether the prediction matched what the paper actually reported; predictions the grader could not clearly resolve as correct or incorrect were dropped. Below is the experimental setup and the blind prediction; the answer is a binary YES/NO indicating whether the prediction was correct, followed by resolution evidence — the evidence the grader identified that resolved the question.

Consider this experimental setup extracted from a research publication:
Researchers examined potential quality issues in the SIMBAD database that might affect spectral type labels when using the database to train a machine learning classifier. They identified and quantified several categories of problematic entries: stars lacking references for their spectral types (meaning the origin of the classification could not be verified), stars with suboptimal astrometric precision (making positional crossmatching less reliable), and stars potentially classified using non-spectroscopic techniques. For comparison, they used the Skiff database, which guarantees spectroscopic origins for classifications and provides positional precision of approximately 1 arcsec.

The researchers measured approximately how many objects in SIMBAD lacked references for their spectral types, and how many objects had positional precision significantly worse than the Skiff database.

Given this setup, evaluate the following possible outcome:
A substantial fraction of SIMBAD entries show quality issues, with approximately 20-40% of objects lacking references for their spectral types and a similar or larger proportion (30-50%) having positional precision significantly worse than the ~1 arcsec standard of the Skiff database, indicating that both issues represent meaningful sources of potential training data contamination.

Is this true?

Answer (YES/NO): NO